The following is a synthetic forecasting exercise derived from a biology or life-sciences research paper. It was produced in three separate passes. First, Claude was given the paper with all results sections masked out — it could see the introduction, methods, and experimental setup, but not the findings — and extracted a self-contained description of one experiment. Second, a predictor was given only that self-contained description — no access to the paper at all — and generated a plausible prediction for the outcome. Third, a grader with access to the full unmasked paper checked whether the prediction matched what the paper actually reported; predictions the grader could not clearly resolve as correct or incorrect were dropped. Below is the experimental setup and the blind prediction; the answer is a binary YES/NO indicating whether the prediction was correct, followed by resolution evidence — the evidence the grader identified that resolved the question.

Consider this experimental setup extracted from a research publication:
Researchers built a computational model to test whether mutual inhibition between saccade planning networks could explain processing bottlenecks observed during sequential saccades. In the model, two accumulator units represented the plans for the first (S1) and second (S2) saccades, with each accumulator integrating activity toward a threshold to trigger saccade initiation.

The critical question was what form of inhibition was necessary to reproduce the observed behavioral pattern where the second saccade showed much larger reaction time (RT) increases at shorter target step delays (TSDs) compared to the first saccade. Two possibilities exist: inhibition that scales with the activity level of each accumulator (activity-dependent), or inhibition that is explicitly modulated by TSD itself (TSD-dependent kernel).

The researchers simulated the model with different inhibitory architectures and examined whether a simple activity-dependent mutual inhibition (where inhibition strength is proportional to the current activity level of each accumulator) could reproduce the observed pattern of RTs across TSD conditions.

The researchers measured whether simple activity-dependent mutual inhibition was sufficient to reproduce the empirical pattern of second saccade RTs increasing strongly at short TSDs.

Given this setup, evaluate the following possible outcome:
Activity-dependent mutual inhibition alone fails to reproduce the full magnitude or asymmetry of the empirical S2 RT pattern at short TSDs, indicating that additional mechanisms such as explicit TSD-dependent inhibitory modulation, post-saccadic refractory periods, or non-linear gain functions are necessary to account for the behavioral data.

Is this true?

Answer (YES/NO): YES